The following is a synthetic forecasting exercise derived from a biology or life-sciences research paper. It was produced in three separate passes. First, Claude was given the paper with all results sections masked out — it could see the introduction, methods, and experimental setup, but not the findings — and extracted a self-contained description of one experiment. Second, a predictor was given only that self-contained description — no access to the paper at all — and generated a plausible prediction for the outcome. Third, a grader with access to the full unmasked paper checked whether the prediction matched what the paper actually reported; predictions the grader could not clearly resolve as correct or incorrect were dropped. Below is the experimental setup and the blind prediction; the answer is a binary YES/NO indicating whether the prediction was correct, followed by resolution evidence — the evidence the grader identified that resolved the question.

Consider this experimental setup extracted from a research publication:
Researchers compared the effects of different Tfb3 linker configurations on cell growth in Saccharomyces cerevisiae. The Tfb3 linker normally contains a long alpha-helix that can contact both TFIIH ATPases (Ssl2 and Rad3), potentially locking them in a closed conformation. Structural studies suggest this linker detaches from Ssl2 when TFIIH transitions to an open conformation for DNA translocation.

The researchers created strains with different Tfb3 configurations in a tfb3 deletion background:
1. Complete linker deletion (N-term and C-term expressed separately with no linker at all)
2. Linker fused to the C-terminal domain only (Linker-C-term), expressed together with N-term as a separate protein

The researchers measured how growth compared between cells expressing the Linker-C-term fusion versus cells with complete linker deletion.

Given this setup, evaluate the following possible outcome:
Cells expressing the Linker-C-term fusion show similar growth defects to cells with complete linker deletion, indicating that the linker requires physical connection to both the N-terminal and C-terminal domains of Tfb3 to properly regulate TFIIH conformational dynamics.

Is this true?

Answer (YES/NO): NO